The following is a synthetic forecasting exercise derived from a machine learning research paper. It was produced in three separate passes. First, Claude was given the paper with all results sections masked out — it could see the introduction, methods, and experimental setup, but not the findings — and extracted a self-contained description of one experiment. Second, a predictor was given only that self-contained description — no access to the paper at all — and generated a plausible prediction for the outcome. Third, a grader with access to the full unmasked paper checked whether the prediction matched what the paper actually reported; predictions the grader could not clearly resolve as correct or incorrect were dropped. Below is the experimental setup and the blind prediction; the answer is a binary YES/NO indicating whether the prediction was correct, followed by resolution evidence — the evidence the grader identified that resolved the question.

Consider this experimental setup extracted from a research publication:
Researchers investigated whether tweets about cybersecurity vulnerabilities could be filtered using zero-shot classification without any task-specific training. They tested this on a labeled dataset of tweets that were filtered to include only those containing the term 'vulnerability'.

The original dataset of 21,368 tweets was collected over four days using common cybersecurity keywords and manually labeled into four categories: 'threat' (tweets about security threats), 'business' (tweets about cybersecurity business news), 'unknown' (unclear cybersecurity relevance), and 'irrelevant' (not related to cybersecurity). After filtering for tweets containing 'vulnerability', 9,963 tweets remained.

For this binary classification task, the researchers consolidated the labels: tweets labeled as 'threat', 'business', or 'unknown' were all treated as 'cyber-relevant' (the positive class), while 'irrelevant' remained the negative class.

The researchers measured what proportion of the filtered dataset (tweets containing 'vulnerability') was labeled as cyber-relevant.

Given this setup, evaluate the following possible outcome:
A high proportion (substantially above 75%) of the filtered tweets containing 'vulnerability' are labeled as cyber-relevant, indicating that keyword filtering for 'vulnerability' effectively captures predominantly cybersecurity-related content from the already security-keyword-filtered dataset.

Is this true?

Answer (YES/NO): NO